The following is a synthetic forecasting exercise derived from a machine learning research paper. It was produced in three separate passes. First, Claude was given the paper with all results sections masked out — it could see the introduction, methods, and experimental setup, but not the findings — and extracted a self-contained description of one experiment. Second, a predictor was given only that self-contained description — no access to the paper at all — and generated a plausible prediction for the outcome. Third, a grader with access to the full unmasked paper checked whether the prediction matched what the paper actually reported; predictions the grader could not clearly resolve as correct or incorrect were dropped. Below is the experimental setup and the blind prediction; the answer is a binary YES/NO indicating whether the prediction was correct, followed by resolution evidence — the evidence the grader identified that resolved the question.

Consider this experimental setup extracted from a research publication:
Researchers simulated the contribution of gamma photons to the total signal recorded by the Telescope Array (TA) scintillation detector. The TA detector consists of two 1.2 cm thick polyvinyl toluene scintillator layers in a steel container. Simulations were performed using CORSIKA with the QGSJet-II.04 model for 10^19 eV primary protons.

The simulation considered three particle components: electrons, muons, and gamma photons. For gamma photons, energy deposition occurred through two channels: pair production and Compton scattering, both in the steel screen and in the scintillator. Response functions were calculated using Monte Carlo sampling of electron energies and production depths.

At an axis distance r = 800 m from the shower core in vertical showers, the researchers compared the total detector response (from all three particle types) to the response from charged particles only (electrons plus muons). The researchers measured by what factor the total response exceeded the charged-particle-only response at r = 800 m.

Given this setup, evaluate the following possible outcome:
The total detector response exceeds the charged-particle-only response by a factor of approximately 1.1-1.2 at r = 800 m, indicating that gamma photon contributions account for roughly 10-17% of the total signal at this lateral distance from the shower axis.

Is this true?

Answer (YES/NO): NO